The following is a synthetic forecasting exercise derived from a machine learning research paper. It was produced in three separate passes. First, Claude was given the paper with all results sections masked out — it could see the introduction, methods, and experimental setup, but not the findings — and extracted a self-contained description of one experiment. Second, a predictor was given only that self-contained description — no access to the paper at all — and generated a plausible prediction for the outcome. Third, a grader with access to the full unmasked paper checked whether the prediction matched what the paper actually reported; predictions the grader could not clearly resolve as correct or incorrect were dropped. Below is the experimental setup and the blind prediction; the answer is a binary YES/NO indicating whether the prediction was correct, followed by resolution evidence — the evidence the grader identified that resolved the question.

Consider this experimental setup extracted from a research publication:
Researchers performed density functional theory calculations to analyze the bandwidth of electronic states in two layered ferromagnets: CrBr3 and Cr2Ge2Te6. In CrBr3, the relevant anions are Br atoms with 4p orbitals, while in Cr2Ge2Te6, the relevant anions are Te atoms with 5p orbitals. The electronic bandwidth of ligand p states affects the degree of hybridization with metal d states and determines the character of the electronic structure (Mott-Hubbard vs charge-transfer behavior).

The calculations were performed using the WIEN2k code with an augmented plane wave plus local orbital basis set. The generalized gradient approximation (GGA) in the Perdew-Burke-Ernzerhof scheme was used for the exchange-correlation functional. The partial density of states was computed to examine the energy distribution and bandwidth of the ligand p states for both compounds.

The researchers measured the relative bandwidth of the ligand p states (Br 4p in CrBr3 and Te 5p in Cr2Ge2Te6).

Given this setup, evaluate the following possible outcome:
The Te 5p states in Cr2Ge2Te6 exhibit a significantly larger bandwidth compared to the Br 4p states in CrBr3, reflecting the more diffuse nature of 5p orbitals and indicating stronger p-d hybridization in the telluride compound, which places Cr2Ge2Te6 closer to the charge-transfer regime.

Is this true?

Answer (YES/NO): YES